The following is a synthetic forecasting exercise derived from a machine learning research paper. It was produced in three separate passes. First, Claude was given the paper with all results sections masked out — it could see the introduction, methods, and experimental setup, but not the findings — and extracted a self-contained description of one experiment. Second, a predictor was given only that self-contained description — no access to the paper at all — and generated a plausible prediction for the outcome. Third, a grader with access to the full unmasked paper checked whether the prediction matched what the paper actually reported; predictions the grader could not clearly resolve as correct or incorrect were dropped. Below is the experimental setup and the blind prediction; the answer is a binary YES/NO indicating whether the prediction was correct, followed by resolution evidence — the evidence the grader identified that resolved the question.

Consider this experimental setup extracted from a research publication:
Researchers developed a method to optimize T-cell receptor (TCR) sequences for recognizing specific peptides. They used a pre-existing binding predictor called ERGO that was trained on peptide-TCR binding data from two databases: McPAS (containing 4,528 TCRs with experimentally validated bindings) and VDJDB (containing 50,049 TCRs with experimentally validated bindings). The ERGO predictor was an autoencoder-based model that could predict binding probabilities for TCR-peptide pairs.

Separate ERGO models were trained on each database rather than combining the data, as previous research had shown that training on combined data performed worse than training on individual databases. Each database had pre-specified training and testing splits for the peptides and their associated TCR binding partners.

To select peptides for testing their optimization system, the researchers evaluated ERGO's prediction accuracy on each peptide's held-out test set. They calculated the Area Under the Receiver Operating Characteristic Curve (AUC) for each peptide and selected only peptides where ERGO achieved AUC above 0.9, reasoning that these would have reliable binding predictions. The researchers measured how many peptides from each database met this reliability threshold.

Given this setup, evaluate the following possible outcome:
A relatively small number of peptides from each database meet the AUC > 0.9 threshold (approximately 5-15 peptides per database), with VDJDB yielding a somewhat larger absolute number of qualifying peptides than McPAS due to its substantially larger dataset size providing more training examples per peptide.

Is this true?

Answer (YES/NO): YES